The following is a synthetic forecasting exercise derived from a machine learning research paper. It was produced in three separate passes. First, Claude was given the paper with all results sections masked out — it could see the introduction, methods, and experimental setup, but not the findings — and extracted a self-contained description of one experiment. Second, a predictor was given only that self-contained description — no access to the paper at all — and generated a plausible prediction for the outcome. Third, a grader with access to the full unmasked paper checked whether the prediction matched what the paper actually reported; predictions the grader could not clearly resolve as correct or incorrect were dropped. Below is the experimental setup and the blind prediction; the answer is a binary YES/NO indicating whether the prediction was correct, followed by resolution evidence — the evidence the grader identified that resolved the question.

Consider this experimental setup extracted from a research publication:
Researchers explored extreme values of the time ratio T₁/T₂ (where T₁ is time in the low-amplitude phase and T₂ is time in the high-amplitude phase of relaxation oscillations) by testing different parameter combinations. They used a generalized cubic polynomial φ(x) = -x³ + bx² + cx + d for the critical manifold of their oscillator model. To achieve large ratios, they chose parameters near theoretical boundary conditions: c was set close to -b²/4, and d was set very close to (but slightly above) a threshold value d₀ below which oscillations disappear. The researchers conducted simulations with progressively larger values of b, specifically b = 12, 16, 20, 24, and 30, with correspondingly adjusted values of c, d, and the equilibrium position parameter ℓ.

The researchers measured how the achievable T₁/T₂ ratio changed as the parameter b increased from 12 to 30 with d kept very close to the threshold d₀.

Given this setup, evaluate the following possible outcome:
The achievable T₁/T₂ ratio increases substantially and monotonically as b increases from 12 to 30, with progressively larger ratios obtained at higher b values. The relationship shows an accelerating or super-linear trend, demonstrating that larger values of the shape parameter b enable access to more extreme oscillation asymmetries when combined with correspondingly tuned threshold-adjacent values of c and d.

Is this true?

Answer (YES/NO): YES